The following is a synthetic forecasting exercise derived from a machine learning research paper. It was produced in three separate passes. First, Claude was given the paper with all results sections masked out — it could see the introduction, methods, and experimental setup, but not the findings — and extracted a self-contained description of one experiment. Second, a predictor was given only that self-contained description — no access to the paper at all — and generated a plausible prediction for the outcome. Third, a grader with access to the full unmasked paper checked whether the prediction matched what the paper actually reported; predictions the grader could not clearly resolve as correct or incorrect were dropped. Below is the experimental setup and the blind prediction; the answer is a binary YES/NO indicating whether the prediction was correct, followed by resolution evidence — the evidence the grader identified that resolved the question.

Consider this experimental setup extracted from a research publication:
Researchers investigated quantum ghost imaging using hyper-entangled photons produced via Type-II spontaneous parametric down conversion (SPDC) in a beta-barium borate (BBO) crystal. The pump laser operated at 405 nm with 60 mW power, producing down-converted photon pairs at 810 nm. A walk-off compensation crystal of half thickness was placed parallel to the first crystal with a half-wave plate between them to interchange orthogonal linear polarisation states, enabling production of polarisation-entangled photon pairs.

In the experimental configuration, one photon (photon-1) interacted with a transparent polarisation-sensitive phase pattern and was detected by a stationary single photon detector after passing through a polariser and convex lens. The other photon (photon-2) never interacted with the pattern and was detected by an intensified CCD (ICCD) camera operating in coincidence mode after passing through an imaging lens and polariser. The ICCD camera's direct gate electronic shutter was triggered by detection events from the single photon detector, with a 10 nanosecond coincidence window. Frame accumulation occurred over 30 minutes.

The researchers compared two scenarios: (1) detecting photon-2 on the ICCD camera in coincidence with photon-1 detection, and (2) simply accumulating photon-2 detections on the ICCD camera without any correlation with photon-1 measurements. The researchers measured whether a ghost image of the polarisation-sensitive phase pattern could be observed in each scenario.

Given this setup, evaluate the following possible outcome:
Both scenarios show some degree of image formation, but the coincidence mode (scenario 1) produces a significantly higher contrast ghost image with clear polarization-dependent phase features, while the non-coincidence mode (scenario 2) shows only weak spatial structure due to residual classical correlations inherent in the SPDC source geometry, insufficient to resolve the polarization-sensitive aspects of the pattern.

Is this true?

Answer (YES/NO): NO